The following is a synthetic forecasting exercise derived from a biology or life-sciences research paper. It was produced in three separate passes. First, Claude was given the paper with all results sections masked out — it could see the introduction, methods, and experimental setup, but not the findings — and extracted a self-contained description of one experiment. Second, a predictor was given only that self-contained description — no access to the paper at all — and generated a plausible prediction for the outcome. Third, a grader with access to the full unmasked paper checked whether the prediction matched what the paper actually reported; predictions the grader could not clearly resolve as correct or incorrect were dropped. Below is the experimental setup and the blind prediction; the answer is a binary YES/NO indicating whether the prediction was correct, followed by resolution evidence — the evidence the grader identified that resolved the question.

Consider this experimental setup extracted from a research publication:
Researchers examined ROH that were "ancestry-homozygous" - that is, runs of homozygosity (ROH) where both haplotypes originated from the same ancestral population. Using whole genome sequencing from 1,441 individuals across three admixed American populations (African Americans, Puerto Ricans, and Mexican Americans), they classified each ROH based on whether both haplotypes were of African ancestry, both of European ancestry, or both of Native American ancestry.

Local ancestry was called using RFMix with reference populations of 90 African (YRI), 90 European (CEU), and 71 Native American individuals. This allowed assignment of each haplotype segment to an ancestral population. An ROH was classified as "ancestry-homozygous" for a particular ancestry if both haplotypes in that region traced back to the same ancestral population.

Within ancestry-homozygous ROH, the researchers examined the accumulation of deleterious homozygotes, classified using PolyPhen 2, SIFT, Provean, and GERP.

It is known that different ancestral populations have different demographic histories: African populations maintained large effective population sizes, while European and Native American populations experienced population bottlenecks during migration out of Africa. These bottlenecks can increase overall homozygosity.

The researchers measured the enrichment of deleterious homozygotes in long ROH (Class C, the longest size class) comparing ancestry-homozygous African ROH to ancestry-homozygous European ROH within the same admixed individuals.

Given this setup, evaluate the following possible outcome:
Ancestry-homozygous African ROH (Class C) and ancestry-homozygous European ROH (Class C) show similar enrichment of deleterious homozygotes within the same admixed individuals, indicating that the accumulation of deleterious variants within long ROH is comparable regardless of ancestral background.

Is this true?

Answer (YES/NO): NO